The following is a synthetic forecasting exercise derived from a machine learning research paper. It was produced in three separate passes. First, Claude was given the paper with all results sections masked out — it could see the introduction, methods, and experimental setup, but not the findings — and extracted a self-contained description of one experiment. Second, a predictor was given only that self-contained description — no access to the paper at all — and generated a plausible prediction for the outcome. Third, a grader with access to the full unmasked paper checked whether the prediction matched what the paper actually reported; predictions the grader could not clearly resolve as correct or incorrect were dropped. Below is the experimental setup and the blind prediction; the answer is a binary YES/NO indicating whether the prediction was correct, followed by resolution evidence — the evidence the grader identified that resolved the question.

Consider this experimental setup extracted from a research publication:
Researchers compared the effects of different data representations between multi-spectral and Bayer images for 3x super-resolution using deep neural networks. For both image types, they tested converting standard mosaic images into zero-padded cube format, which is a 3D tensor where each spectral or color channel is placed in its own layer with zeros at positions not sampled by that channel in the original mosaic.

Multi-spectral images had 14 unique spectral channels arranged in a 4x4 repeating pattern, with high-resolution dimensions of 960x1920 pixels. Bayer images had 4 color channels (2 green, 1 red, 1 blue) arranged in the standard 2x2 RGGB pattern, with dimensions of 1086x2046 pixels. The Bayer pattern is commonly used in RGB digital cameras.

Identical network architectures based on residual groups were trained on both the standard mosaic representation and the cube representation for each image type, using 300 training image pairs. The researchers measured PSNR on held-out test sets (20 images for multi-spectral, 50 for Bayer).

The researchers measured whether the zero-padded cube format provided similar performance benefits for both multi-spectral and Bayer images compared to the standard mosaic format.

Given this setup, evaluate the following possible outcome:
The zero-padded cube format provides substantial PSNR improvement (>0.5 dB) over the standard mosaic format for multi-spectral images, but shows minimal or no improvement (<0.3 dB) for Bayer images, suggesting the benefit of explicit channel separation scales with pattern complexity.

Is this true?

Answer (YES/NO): NO